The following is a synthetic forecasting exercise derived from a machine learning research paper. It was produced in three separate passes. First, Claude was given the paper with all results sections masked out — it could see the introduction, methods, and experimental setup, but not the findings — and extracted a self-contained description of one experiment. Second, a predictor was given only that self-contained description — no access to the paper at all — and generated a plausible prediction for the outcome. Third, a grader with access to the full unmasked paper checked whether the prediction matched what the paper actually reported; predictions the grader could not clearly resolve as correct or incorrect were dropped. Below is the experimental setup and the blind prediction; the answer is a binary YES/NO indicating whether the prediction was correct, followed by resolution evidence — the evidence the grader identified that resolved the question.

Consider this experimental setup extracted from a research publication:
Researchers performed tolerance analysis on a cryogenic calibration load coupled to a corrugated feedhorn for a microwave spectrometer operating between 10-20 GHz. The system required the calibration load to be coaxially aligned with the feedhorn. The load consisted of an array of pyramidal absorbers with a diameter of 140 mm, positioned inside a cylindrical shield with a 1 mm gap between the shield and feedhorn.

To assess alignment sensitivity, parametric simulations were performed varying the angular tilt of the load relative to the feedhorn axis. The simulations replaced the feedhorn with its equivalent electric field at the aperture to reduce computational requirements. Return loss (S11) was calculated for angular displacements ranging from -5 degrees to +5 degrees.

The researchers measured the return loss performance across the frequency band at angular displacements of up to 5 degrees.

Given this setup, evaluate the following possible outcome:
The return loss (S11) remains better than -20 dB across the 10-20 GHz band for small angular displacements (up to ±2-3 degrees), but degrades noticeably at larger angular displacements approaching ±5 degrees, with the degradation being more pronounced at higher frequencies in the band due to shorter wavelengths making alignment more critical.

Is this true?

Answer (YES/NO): NO